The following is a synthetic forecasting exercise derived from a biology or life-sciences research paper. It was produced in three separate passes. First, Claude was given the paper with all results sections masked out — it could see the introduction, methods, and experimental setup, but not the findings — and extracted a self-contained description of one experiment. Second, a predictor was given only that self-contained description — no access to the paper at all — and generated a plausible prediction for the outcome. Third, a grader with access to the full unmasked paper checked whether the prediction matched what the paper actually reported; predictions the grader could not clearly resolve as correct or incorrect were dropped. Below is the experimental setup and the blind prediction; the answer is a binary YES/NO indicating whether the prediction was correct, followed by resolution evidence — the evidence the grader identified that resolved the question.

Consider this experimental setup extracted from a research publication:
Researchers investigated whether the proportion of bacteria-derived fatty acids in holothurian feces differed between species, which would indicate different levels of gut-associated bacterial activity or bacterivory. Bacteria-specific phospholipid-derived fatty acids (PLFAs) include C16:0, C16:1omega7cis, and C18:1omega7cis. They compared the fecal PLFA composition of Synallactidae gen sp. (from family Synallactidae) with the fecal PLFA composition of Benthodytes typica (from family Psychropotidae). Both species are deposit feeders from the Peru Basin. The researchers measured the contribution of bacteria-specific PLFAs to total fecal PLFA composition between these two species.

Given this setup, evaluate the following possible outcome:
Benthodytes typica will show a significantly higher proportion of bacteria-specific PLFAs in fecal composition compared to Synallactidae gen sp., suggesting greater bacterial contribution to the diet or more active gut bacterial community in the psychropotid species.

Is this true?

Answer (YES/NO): NO